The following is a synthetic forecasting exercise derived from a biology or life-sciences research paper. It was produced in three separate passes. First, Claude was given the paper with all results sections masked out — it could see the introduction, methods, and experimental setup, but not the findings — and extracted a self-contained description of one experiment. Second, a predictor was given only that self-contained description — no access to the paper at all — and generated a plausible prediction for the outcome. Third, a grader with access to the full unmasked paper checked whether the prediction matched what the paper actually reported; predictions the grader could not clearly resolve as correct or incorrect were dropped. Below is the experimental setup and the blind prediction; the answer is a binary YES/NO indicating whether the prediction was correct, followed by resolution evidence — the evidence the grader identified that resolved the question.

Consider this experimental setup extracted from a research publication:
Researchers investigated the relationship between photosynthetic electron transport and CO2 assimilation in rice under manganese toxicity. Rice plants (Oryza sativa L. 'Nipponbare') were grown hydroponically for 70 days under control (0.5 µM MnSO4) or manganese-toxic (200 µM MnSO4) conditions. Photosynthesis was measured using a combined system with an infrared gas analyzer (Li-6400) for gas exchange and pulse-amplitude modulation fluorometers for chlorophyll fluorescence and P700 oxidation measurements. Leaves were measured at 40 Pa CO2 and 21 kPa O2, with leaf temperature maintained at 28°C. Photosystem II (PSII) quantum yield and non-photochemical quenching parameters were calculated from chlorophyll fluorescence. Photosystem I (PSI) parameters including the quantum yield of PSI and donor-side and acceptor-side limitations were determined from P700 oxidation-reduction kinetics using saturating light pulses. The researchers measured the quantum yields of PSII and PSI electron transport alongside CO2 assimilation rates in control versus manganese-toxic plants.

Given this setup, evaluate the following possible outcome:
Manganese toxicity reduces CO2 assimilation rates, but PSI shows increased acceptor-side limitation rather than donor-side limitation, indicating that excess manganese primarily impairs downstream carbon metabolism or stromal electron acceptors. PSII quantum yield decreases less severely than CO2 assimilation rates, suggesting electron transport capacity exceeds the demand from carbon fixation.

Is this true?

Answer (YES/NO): NO